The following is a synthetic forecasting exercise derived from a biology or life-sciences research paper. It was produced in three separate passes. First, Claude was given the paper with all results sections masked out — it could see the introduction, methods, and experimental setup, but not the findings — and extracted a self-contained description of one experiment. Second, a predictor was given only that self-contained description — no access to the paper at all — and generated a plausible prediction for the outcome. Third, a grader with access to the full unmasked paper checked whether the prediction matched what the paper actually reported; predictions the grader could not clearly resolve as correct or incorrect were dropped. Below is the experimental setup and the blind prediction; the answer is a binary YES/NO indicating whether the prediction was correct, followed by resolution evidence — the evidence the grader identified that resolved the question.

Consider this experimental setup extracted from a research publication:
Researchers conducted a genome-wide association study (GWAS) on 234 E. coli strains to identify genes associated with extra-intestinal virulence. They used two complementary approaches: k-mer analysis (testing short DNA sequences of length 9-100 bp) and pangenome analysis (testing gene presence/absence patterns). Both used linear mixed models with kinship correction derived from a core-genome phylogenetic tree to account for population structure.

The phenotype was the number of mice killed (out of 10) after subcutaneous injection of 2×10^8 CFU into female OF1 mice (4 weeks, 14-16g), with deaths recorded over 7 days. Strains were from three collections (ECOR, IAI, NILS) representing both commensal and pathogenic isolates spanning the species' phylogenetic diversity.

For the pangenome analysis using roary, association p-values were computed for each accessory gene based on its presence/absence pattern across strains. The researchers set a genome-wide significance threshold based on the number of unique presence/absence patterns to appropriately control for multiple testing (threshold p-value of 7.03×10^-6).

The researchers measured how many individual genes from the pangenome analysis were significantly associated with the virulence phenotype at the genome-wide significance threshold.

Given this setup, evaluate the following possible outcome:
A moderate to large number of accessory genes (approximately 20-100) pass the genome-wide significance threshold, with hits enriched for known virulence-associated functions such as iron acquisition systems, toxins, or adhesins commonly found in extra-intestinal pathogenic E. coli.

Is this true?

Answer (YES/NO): NO